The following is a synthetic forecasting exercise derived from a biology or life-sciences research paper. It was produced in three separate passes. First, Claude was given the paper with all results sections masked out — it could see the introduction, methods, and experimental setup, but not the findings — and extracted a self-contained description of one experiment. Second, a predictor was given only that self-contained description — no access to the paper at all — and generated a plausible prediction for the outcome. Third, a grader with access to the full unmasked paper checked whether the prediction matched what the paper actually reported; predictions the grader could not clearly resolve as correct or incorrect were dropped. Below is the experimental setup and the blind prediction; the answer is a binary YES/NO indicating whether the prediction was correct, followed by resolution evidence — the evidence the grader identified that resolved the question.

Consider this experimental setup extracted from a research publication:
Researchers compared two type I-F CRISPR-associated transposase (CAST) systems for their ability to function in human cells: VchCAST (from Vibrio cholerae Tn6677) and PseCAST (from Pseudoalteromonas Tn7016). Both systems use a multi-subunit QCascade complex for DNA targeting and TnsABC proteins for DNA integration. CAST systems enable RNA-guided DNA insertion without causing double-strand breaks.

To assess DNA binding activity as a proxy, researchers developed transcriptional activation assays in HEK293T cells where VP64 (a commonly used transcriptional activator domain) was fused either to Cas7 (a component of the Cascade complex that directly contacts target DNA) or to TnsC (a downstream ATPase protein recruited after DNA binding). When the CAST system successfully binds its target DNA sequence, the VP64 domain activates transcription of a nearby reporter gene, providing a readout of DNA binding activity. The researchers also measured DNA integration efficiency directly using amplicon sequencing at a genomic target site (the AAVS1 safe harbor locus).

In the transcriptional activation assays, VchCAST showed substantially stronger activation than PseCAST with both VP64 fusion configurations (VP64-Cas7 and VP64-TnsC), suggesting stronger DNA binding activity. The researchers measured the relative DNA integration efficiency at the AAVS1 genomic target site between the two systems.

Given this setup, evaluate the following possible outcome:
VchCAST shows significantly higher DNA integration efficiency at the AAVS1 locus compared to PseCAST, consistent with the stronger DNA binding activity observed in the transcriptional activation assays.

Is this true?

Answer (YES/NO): NO